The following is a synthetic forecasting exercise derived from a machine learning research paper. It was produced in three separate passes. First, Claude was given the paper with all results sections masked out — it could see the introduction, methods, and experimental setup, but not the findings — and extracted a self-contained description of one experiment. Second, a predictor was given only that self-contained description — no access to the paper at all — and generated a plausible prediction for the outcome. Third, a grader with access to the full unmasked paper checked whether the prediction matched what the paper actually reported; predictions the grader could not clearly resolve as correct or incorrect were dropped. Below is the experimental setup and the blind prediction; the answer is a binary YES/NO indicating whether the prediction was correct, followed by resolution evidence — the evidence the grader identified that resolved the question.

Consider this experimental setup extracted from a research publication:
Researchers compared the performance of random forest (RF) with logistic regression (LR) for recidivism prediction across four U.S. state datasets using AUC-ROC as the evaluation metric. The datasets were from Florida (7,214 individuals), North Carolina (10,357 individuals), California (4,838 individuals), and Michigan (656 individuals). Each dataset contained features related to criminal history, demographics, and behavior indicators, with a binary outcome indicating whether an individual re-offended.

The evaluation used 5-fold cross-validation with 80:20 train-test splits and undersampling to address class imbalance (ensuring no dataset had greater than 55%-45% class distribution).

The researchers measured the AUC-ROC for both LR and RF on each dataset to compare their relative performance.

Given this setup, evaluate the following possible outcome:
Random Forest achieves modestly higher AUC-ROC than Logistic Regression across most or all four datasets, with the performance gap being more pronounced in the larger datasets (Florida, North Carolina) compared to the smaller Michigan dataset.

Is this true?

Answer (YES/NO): NO